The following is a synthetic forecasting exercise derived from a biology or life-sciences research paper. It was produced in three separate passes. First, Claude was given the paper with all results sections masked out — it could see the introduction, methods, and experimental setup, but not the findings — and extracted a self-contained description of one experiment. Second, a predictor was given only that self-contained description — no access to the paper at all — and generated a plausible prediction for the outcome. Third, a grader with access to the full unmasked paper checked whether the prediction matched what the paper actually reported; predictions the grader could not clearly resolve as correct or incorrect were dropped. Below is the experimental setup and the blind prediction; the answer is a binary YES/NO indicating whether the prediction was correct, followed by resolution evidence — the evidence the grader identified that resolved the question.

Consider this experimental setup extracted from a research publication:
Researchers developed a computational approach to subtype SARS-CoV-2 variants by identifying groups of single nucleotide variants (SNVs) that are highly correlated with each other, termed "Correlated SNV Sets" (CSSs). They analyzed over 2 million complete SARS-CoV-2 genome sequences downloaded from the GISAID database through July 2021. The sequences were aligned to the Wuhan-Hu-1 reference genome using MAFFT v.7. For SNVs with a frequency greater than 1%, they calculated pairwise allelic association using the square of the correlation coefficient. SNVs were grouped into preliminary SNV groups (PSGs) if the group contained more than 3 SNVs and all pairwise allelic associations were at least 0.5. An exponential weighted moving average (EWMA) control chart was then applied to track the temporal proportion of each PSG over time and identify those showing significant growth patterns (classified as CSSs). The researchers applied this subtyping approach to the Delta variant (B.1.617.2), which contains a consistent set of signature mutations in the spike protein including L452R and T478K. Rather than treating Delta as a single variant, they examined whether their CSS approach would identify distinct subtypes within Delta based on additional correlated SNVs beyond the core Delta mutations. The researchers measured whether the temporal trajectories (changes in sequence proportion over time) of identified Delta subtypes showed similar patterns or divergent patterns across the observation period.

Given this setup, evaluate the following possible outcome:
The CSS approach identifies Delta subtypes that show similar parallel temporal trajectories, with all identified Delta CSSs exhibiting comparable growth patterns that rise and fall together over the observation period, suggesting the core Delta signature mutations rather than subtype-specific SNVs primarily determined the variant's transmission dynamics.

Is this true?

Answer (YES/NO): NO